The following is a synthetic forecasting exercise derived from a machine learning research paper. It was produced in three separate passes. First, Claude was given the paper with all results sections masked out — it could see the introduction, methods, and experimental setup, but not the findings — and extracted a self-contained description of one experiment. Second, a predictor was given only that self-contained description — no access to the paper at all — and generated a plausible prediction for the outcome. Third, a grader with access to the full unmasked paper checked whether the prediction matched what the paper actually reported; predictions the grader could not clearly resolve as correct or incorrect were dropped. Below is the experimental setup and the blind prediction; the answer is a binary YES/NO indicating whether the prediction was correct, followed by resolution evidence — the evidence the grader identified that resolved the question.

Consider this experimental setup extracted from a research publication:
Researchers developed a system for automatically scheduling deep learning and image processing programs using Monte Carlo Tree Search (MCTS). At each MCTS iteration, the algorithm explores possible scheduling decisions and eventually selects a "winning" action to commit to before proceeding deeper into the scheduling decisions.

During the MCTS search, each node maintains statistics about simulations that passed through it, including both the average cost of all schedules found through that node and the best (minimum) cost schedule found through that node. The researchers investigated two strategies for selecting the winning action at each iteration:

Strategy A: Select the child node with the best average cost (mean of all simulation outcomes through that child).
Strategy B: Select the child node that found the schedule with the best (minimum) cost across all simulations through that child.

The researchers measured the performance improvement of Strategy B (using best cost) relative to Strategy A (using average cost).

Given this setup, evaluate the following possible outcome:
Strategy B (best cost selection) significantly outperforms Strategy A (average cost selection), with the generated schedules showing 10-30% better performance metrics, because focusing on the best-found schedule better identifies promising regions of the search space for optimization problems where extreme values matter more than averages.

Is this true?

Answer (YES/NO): YES